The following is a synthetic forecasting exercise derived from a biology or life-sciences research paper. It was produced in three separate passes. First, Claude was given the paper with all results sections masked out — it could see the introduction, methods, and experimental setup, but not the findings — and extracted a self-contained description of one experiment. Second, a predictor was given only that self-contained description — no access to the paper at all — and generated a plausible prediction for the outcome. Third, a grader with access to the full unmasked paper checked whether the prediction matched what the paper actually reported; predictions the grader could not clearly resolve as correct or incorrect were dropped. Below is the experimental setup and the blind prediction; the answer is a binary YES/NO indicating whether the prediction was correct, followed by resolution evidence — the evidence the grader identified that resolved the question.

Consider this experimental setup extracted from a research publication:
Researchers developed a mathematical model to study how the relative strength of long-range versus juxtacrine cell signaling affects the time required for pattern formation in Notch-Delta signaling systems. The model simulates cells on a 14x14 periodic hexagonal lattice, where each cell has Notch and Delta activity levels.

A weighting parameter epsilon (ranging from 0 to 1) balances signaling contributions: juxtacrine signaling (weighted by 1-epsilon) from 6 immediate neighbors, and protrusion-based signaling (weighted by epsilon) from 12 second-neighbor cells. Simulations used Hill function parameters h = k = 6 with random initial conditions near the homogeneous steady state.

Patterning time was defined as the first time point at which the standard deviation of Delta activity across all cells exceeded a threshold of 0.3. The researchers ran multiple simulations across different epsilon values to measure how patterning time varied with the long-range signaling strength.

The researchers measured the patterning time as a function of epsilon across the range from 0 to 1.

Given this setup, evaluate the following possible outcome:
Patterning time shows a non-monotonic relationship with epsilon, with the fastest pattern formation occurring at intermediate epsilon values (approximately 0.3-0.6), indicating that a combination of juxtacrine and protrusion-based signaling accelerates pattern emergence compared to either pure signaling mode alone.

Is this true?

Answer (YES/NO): NO